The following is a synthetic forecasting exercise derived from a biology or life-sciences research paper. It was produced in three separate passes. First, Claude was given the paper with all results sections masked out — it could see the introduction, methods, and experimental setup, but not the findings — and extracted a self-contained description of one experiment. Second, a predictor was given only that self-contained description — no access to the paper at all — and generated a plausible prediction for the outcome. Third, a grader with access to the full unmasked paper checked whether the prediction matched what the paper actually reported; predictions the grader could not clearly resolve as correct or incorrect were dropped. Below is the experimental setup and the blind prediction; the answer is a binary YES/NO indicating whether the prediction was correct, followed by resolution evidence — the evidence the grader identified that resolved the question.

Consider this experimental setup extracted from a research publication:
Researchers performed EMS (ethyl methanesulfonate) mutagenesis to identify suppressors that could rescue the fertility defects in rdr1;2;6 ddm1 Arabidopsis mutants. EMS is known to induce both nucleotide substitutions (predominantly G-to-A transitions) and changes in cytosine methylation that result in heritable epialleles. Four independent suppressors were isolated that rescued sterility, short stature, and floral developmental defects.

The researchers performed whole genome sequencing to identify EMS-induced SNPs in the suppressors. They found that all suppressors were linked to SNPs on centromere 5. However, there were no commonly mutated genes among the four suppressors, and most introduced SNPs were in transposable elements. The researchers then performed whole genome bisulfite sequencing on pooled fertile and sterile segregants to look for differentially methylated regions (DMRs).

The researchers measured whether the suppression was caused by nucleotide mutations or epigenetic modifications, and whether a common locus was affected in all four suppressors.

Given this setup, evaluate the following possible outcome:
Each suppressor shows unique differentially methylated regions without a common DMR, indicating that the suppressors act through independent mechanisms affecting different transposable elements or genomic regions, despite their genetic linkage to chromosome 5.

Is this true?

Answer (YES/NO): NO